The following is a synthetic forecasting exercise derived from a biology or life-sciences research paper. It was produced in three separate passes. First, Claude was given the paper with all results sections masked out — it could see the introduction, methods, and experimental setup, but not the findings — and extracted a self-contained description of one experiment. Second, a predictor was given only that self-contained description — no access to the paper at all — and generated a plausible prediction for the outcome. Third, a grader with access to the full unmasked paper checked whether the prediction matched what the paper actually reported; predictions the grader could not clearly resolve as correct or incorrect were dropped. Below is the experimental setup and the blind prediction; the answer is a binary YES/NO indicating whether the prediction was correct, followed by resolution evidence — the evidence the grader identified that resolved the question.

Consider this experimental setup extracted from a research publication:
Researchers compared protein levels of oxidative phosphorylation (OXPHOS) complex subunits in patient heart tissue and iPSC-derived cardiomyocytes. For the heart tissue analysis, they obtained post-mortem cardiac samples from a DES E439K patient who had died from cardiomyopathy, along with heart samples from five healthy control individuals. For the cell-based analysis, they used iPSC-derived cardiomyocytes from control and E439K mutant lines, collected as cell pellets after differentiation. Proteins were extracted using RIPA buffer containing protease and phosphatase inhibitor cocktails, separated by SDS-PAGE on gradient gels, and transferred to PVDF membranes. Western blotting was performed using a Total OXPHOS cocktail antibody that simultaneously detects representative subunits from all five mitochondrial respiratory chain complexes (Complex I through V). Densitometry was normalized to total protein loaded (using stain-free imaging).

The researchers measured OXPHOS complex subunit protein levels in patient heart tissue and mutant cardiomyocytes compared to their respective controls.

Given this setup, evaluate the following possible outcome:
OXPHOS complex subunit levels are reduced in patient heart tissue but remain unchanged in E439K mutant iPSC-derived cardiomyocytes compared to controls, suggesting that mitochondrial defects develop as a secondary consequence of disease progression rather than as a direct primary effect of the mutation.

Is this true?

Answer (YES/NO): NO